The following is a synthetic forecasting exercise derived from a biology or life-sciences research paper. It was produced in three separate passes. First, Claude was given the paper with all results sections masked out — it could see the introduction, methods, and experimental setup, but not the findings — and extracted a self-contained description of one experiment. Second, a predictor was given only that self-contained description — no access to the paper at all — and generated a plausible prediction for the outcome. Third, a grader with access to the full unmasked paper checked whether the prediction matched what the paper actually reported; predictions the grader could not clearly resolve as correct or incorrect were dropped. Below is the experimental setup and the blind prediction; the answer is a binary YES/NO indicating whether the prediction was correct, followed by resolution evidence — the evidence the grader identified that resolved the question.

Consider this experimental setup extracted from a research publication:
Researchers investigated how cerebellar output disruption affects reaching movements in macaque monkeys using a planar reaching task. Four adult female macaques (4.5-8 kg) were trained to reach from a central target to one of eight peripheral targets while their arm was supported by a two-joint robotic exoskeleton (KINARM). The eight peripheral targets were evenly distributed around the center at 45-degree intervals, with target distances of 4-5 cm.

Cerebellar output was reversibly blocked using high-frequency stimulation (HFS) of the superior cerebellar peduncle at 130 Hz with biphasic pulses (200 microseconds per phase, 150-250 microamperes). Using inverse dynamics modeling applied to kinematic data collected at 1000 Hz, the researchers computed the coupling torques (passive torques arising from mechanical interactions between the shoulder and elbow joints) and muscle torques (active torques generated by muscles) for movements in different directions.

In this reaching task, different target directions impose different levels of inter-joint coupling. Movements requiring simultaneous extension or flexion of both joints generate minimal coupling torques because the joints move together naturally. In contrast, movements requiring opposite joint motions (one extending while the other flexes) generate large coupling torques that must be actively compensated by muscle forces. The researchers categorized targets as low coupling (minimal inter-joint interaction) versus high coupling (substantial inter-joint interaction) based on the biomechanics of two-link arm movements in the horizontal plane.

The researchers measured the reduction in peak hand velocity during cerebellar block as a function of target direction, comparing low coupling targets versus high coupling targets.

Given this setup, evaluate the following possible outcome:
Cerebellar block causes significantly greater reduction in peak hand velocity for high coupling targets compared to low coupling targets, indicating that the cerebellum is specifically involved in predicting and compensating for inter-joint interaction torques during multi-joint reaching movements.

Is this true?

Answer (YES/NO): YES